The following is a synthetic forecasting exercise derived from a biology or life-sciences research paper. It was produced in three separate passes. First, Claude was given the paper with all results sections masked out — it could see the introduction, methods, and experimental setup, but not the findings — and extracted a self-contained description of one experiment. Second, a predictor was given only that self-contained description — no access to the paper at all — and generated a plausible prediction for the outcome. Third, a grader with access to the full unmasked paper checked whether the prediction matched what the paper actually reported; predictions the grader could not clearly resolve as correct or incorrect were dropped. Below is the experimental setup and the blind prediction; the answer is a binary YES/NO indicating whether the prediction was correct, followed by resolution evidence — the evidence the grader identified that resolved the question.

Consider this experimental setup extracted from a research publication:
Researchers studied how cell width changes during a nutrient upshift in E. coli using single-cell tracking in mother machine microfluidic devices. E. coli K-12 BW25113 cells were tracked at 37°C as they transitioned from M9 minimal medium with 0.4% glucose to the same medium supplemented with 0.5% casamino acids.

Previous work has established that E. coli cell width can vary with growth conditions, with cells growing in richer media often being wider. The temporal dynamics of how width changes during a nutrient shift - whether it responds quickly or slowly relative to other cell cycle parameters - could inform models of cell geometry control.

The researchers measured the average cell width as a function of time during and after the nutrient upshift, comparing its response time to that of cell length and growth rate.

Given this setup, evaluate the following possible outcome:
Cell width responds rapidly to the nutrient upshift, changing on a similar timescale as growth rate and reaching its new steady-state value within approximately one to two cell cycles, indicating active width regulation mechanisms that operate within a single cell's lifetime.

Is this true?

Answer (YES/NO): NO